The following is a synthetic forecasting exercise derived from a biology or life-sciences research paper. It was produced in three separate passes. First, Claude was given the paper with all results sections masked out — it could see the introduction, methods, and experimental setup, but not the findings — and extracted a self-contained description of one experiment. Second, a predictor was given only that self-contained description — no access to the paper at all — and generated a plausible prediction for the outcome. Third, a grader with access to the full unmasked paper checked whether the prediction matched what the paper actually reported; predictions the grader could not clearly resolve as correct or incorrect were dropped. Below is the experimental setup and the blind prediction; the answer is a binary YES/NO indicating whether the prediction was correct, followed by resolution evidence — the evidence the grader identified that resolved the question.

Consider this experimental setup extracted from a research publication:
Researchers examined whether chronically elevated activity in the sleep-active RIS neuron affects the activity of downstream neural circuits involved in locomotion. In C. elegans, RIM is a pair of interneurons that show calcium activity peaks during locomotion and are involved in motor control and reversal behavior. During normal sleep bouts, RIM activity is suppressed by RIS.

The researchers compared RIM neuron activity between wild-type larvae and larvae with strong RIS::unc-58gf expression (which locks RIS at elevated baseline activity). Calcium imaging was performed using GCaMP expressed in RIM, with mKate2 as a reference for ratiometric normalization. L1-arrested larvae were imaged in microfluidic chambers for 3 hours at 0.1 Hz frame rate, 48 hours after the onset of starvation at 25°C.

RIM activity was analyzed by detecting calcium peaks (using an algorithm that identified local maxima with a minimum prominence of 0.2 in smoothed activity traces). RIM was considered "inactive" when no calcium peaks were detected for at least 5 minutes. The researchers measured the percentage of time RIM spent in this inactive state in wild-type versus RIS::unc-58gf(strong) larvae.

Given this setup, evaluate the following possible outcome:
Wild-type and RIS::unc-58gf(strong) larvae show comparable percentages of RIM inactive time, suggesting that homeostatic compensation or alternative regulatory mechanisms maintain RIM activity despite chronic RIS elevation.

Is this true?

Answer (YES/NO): NO